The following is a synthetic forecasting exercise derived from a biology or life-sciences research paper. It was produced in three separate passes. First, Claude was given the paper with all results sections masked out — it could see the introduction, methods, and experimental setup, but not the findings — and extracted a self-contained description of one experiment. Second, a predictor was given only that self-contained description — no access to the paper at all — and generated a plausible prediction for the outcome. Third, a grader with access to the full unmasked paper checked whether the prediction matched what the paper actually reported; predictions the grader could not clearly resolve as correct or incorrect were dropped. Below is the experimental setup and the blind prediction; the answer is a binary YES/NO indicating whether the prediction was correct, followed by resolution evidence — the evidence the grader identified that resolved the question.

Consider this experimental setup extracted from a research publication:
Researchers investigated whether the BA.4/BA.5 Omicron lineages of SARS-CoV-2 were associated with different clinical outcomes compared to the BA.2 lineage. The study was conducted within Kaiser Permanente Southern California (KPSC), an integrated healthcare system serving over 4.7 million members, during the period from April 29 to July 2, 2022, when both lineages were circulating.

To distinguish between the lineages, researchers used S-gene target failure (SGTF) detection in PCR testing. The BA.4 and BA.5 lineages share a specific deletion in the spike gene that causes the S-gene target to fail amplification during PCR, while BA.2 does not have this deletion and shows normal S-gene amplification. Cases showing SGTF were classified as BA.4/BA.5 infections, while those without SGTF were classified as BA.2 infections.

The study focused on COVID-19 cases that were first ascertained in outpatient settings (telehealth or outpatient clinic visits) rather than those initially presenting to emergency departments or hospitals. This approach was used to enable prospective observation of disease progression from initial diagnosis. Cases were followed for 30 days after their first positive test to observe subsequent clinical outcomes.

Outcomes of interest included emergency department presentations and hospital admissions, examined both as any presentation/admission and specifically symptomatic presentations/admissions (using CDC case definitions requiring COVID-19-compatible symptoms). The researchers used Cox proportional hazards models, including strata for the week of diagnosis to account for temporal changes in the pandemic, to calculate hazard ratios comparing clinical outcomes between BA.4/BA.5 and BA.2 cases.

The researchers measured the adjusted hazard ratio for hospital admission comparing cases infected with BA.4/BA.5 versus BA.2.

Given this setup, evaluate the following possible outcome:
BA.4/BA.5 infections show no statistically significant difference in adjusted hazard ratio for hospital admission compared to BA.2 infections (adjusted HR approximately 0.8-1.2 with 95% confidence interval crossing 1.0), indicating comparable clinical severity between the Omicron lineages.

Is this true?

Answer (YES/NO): YES